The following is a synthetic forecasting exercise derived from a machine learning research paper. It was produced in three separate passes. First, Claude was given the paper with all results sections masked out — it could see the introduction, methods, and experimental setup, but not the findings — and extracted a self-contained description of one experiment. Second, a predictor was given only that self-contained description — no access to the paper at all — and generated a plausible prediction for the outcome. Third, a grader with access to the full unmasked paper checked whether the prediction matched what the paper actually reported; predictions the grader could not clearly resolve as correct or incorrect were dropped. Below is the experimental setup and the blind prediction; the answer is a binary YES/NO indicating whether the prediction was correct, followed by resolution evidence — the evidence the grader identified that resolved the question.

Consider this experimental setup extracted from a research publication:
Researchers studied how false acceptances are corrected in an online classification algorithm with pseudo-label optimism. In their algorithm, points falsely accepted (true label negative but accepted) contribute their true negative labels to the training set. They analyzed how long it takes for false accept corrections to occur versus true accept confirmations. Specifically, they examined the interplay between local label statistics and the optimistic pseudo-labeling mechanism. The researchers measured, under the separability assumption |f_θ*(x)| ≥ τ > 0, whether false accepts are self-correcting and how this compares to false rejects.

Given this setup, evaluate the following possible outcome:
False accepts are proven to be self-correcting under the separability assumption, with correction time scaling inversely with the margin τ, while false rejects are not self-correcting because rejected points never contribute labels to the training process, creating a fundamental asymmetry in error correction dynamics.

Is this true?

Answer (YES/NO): YES